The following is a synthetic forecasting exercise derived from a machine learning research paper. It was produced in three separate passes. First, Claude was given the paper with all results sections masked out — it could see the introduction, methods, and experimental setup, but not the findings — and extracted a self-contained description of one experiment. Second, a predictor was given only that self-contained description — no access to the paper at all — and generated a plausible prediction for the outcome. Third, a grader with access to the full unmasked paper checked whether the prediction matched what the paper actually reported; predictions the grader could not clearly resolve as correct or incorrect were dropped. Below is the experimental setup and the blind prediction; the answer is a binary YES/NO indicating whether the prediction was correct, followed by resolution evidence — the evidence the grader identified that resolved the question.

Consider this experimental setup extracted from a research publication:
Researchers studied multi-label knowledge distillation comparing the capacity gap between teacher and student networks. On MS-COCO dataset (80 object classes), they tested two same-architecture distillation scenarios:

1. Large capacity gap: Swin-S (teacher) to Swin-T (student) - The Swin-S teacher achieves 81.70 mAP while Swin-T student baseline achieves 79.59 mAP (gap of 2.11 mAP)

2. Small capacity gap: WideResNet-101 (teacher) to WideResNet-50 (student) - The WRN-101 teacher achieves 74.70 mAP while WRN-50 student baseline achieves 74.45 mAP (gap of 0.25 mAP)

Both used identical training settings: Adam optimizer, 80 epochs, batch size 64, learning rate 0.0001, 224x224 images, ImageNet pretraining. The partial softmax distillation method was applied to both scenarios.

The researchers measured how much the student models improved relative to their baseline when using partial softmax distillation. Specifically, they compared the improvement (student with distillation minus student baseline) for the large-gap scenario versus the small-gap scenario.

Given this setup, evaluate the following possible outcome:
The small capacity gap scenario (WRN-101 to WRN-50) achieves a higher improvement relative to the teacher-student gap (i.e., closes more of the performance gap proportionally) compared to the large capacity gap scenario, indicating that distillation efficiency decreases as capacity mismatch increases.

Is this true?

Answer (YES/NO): YES